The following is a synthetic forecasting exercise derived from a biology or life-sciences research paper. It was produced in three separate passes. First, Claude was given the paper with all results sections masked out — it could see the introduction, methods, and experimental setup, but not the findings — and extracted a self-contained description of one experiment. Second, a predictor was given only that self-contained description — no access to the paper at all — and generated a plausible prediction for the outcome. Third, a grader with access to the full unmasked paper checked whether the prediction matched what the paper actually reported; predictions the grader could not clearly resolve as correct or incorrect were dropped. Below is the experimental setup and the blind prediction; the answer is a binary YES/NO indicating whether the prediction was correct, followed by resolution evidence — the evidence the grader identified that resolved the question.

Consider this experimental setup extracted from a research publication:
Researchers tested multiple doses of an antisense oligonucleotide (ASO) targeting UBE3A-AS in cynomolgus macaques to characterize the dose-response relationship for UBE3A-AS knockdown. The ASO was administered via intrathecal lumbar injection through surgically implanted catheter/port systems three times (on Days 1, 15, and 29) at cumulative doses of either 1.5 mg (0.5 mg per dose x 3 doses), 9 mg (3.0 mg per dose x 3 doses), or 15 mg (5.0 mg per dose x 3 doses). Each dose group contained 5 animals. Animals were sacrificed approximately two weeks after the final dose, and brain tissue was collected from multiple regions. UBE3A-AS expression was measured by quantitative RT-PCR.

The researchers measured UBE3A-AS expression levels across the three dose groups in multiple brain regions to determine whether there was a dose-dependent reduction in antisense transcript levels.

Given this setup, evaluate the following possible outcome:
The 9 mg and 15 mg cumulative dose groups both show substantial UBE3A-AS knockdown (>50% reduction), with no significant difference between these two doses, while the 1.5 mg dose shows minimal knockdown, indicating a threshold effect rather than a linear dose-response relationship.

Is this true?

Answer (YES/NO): NO